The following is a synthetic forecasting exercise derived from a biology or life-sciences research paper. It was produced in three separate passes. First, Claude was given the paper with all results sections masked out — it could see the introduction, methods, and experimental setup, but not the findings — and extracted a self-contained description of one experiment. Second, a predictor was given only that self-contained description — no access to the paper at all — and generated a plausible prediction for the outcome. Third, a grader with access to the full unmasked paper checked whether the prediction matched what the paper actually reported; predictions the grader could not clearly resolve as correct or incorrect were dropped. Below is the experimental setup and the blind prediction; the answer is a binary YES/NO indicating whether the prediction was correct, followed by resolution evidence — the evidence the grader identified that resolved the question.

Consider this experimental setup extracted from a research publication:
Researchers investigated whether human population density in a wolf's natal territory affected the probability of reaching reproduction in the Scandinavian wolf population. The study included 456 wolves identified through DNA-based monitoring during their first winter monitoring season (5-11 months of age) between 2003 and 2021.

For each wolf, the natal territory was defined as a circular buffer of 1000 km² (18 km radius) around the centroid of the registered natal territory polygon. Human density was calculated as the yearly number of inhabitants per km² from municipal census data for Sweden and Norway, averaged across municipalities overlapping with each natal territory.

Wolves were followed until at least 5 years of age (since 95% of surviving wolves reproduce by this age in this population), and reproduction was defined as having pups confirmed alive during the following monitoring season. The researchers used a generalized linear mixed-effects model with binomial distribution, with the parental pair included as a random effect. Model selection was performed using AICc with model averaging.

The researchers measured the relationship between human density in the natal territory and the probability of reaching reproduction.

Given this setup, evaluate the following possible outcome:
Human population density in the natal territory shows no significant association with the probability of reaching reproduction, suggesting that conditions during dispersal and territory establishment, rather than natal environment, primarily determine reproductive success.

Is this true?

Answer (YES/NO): NO